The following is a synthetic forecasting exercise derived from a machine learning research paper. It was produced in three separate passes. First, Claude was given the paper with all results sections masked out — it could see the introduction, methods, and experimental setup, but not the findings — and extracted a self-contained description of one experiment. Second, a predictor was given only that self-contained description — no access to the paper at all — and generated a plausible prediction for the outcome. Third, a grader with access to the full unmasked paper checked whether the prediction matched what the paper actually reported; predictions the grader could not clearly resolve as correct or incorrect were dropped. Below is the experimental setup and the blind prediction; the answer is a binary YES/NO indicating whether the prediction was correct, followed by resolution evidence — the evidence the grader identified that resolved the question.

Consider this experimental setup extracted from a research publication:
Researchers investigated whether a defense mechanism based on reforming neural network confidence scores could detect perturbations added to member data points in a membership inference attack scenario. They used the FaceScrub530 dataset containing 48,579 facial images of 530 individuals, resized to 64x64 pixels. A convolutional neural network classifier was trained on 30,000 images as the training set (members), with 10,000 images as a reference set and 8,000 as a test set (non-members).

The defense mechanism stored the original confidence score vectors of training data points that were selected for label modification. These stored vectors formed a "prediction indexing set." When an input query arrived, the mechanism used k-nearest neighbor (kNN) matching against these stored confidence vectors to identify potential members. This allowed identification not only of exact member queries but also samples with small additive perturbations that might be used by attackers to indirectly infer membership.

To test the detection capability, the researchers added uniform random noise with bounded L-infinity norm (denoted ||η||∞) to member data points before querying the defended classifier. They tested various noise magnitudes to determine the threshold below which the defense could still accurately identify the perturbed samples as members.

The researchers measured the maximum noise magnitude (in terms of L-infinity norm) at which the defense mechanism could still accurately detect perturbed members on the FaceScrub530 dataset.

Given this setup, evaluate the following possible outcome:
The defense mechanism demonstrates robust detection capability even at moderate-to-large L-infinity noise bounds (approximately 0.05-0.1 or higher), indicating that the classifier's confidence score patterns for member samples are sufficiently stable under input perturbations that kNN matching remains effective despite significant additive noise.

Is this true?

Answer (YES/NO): NO